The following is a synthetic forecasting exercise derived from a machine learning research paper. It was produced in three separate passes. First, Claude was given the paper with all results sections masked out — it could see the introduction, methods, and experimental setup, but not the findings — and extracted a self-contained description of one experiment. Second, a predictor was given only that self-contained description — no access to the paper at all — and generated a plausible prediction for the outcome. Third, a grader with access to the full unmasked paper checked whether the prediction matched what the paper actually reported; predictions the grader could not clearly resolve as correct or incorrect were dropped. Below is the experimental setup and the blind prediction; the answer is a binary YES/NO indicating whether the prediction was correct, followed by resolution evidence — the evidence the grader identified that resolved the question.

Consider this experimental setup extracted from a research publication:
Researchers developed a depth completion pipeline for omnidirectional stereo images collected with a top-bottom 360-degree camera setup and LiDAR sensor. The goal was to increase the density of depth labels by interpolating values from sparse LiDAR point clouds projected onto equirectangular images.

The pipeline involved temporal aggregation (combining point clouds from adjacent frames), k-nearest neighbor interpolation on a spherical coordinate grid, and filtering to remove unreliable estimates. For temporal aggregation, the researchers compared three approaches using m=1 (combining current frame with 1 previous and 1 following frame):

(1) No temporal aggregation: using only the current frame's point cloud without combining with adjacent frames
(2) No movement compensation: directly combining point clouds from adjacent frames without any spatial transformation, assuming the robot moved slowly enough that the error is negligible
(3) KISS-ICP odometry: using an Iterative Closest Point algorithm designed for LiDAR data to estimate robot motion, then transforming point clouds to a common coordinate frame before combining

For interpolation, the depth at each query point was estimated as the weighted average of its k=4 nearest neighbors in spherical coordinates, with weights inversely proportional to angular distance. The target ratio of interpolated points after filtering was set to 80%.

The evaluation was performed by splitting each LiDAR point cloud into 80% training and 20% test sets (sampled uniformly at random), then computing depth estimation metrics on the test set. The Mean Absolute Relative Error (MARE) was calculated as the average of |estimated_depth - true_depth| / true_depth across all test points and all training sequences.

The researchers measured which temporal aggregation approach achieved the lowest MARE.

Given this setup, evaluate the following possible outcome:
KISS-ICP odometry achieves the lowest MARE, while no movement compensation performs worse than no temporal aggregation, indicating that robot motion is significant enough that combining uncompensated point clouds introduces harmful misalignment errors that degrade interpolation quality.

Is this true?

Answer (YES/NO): NO